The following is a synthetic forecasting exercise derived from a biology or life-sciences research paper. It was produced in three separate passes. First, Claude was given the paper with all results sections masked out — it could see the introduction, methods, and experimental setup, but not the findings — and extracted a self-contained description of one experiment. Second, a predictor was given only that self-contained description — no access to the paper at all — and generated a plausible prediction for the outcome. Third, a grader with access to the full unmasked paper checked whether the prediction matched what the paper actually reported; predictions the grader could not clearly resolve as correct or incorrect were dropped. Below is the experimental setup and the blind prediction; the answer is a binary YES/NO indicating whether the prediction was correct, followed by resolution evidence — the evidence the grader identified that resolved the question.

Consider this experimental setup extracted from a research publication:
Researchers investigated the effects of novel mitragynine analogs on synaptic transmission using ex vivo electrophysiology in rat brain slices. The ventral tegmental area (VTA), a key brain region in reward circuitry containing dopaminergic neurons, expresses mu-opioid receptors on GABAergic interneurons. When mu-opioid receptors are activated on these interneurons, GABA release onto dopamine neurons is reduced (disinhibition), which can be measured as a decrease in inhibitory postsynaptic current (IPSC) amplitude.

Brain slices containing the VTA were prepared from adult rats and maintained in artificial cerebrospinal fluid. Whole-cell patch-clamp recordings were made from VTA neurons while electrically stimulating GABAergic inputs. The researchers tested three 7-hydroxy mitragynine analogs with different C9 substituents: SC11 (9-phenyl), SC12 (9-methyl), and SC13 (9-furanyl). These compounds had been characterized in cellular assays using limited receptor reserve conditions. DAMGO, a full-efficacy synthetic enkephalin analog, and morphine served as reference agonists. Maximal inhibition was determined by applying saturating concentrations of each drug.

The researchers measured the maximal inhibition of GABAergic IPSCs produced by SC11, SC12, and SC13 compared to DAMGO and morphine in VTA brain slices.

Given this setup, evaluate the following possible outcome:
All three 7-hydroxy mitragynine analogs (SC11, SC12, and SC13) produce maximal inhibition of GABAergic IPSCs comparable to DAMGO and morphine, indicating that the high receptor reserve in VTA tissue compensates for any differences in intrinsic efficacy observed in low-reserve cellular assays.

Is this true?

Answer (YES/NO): NO